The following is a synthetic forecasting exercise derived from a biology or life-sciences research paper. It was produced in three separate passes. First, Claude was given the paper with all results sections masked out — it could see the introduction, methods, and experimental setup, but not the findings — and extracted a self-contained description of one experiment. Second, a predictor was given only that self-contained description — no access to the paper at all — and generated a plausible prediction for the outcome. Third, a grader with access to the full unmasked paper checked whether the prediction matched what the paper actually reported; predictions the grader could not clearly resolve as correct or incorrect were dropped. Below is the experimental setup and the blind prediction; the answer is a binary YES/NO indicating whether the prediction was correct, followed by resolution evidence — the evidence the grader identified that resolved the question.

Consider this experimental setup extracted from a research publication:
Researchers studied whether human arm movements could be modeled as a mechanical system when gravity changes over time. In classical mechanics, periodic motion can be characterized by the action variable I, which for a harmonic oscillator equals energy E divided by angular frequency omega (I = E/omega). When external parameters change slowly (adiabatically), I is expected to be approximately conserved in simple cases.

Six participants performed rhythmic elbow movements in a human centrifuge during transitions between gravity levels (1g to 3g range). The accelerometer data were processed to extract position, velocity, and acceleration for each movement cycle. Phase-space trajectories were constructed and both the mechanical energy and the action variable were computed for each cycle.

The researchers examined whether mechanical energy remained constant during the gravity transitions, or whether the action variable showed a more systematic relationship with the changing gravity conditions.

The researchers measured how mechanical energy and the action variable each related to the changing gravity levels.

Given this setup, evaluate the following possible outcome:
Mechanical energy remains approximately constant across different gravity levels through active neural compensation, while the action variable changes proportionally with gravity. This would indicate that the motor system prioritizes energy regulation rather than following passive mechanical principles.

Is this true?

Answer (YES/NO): NO